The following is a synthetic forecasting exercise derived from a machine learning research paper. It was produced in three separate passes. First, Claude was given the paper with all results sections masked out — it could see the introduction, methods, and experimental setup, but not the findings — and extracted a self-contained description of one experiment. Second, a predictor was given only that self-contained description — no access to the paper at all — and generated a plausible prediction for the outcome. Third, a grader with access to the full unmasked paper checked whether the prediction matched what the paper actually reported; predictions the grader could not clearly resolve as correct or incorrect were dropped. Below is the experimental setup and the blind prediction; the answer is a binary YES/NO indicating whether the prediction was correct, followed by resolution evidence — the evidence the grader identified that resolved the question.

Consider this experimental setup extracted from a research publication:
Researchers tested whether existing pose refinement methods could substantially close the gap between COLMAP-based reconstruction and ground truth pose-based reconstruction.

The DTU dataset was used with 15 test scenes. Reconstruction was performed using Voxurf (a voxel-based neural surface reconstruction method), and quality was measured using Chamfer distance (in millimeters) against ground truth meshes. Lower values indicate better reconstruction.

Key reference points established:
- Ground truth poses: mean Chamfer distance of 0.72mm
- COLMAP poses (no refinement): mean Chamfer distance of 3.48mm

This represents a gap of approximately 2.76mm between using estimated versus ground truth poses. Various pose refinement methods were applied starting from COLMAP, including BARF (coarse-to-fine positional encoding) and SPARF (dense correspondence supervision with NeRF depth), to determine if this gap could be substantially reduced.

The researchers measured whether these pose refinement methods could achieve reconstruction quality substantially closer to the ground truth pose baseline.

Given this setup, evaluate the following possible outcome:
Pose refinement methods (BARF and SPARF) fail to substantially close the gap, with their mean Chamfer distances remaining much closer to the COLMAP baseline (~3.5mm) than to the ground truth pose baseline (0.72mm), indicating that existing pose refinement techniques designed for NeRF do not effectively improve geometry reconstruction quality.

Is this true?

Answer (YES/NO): YES